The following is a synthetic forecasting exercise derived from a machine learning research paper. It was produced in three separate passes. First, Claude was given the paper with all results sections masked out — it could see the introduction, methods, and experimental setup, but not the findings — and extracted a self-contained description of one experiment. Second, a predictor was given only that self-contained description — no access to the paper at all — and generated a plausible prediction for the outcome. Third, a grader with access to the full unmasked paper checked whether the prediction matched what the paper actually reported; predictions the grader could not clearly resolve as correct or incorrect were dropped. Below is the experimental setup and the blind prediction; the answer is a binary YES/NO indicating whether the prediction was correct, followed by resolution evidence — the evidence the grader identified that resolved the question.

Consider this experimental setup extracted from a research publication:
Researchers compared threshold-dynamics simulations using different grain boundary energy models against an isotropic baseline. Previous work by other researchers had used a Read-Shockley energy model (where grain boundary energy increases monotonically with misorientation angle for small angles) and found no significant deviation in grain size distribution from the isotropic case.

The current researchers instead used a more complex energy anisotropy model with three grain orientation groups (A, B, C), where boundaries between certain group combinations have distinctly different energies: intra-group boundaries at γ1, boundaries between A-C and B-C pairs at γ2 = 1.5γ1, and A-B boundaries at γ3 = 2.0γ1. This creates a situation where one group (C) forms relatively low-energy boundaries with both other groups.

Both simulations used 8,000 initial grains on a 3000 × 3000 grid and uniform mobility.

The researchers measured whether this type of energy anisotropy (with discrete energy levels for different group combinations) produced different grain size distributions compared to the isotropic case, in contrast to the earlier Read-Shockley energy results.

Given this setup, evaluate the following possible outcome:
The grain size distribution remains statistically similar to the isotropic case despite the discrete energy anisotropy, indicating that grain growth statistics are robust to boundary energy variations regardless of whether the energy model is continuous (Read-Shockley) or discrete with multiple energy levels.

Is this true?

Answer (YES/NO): NO